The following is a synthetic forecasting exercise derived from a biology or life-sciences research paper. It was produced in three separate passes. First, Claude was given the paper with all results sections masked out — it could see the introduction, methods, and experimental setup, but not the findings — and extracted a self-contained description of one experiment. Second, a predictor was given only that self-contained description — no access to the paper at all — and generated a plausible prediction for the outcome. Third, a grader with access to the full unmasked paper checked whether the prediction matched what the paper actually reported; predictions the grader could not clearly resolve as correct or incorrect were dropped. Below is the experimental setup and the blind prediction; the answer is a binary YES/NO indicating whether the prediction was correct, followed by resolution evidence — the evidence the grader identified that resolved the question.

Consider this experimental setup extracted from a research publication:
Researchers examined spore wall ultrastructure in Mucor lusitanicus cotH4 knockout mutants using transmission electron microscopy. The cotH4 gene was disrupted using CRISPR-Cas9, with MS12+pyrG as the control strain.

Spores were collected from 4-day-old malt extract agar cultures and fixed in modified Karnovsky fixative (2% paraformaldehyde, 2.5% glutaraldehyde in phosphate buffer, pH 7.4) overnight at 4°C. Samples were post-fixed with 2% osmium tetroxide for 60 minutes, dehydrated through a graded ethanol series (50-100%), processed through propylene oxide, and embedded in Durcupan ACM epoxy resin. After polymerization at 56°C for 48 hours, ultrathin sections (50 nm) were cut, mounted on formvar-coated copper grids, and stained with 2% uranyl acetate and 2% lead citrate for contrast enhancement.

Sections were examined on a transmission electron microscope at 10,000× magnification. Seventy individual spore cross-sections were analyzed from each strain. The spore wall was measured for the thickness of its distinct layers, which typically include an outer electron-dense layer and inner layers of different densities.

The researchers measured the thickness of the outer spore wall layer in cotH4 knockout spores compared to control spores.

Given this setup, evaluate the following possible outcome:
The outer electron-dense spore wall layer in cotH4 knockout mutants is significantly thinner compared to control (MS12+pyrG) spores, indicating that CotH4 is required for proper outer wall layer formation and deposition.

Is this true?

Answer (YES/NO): NO